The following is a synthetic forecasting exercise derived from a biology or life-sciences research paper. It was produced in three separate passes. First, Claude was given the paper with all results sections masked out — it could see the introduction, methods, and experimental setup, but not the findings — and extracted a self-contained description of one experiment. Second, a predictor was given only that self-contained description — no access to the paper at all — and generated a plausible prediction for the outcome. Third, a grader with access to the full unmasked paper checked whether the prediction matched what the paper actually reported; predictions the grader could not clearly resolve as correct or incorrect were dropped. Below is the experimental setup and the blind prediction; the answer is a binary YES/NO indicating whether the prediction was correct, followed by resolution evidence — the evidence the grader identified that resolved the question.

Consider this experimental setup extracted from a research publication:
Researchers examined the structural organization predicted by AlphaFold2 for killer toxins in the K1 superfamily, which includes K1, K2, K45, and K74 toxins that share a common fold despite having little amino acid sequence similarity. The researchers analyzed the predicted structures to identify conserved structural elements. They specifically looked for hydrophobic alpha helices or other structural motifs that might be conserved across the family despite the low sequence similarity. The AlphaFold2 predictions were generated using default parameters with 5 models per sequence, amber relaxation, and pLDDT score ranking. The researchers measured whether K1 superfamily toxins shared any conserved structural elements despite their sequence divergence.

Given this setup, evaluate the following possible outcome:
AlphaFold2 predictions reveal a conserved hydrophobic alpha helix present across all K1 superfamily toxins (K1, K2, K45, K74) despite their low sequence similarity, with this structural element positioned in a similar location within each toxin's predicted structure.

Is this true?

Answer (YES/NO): YES